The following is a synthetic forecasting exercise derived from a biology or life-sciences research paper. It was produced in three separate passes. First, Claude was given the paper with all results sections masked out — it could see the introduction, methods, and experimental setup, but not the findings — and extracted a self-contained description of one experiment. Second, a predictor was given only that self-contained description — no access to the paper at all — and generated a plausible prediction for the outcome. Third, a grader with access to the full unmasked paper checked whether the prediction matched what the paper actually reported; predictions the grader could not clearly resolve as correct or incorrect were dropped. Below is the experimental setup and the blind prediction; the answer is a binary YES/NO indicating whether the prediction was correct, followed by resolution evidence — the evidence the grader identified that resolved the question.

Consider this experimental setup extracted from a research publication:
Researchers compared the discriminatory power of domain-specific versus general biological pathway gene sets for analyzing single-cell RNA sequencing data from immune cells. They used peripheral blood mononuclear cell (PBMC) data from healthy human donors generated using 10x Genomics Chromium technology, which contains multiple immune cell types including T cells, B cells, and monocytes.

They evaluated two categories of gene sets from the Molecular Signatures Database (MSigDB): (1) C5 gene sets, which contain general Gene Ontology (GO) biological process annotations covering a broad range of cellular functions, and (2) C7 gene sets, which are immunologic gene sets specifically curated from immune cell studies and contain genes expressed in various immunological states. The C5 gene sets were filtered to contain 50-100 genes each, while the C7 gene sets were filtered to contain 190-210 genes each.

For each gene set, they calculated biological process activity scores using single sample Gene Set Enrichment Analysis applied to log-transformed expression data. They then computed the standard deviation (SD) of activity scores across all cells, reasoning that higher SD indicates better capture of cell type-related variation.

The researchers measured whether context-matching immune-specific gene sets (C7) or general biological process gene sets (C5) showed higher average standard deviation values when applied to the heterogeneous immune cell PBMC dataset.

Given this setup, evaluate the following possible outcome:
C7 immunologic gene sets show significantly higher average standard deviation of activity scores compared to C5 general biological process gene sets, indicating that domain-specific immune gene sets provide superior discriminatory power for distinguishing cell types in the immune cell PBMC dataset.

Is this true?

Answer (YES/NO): YES